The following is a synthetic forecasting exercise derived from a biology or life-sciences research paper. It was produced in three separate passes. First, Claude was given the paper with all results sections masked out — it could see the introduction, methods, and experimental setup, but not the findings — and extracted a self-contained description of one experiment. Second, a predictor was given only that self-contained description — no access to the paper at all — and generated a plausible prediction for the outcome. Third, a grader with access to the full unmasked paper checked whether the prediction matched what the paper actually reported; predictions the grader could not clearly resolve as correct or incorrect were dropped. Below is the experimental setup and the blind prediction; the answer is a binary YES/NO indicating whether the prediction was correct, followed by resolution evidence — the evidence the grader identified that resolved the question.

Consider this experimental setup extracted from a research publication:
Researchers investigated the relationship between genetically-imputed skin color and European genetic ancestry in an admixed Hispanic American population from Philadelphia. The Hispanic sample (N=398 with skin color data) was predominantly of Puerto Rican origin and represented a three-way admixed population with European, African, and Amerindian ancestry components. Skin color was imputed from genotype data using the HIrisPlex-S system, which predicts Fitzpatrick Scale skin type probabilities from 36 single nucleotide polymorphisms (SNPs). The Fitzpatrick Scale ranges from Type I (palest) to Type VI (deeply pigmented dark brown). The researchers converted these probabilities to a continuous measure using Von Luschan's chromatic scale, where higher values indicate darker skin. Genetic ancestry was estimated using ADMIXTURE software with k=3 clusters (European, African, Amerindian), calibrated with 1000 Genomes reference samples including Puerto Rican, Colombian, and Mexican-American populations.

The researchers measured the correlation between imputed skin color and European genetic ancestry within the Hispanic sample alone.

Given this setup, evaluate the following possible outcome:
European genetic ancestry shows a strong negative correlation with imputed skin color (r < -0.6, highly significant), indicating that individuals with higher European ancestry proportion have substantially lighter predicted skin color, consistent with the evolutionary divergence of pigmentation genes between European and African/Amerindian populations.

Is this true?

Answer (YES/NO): YES